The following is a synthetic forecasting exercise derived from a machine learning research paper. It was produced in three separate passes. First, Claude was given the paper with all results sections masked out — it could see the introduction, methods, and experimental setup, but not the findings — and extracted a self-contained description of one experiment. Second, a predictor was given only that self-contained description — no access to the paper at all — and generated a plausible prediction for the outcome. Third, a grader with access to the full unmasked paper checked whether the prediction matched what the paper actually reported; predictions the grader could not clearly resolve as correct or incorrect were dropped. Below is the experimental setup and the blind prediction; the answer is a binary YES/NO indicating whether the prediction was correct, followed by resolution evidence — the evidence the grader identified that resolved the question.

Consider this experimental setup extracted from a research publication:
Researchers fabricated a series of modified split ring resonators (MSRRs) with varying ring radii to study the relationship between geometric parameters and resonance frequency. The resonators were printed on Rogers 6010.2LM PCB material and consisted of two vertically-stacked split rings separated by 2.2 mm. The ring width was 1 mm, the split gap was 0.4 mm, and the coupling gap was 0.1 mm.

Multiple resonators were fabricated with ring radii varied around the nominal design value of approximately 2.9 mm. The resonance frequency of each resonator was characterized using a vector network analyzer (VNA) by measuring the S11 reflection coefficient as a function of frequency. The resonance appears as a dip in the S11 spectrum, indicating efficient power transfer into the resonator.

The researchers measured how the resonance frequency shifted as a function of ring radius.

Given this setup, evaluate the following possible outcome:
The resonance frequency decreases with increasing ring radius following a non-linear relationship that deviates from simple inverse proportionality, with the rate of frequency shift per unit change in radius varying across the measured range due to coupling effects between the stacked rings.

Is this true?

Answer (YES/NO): NO